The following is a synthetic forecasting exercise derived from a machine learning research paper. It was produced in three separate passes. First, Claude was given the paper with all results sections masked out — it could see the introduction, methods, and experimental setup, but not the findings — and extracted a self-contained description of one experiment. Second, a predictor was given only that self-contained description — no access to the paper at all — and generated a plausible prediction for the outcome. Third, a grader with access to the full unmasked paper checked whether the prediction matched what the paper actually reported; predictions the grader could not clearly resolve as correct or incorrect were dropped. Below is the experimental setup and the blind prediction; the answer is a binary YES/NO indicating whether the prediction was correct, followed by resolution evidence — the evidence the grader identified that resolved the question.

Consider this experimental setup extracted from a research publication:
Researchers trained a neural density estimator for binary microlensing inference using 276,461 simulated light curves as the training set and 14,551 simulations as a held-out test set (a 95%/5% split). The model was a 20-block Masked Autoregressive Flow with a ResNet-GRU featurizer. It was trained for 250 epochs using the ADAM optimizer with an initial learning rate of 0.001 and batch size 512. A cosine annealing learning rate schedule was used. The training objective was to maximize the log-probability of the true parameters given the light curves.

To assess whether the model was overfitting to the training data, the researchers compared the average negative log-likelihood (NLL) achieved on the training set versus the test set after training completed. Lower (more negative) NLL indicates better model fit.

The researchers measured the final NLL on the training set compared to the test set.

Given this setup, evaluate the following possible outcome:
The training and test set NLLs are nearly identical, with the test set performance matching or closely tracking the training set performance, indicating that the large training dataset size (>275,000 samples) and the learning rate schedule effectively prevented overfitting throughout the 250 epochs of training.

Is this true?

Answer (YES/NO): NO